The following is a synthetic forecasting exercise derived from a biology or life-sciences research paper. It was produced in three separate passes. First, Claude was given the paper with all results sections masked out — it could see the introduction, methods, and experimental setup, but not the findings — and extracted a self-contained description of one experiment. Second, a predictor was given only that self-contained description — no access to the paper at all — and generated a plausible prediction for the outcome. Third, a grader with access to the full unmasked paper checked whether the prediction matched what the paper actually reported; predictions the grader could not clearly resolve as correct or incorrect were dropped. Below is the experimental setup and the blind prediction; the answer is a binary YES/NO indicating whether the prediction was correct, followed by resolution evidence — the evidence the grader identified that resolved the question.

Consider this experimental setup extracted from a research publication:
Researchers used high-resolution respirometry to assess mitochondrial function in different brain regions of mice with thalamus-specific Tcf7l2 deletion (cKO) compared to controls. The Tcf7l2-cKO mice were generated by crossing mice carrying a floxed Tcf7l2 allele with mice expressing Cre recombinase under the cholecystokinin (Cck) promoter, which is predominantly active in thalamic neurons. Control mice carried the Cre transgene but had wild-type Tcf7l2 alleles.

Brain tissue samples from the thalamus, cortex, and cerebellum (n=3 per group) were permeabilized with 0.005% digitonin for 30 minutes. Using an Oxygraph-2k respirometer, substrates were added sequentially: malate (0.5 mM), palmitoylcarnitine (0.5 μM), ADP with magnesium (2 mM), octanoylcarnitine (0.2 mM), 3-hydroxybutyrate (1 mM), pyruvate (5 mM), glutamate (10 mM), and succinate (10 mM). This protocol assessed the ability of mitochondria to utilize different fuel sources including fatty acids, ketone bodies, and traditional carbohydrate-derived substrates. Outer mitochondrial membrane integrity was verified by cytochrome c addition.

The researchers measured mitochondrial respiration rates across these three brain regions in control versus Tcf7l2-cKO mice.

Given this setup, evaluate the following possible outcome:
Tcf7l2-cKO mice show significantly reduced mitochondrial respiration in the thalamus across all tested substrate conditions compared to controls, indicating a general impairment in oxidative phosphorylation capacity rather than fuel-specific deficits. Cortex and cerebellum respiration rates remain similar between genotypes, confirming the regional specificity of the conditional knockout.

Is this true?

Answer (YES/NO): NO